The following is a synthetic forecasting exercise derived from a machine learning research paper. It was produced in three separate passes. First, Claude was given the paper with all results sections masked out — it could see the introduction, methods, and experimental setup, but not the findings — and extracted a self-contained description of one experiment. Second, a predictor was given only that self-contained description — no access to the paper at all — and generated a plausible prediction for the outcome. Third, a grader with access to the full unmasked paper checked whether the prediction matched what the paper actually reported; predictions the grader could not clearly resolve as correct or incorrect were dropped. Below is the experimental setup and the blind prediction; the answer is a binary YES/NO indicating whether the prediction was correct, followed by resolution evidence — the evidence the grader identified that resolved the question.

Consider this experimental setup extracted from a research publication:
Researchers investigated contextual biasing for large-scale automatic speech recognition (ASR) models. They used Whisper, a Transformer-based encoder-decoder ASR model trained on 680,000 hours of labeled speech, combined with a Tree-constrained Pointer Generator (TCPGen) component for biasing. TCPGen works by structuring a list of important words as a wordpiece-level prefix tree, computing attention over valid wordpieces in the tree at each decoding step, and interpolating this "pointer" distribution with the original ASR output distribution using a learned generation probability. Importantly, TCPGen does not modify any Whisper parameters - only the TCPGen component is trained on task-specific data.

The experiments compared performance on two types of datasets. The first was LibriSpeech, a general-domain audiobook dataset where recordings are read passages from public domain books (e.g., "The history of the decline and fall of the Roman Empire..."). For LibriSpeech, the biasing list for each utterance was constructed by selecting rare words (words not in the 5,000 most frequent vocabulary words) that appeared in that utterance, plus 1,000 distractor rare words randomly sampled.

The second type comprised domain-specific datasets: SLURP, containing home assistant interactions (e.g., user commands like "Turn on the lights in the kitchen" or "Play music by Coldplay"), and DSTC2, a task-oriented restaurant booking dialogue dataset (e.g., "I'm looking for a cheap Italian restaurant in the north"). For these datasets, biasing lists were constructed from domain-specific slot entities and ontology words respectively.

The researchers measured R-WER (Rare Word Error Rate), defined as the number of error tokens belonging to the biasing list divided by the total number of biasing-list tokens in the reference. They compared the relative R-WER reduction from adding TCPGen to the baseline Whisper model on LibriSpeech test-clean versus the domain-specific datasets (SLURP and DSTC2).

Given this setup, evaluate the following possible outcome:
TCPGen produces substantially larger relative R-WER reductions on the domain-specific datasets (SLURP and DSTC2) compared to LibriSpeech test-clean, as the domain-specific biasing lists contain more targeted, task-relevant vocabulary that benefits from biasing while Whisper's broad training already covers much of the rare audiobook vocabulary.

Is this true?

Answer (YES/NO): YES